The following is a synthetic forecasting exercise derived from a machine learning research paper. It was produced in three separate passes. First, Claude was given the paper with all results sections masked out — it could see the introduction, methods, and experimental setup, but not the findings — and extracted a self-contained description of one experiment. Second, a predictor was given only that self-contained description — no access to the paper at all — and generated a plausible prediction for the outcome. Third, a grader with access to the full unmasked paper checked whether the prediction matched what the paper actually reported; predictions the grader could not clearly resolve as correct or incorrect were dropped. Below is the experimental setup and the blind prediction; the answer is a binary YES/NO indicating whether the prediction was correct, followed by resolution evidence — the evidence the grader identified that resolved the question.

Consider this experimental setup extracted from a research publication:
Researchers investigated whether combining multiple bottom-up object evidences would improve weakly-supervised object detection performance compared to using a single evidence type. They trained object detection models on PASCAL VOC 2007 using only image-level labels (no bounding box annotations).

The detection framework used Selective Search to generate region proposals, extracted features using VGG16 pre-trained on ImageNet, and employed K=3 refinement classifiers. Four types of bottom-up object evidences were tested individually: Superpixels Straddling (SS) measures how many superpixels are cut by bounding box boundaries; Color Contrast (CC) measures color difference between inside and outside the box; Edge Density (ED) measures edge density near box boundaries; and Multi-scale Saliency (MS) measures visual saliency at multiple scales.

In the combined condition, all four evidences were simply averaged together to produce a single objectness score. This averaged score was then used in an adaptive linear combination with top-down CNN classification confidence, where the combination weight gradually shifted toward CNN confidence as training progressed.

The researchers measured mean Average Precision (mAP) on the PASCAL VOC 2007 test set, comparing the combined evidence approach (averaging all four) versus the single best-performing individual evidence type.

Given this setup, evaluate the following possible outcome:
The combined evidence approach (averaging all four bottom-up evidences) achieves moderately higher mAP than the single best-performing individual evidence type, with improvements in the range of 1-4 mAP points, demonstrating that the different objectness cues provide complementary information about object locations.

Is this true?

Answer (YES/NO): NO